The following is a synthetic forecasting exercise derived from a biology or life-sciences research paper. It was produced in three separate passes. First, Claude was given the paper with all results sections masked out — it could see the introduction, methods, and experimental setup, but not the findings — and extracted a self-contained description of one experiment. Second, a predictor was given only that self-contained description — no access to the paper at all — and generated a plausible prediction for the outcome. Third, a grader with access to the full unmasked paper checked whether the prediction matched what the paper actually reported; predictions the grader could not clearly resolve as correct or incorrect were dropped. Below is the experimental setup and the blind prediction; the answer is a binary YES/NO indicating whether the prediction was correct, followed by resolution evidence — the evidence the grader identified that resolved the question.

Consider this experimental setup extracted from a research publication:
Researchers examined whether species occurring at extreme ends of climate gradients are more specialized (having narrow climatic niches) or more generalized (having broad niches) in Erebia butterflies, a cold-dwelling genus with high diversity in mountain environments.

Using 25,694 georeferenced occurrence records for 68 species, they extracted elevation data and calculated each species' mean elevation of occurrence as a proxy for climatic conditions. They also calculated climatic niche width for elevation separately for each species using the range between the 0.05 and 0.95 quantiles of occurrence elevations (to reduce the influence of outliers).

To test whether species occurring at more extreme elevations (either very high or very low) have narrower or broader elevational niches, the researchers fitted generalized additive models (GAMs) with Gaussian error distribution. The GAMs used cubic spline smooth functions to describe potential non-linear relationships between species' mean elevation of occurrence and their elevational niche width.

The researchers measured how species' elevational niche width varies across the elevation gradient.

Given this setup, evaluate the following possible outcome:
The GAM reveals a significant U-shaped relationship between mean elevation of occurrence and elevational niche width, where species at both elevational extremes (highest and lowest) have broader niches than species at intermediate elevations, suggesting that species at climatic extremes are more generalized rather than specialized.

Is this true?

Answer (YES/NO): NO